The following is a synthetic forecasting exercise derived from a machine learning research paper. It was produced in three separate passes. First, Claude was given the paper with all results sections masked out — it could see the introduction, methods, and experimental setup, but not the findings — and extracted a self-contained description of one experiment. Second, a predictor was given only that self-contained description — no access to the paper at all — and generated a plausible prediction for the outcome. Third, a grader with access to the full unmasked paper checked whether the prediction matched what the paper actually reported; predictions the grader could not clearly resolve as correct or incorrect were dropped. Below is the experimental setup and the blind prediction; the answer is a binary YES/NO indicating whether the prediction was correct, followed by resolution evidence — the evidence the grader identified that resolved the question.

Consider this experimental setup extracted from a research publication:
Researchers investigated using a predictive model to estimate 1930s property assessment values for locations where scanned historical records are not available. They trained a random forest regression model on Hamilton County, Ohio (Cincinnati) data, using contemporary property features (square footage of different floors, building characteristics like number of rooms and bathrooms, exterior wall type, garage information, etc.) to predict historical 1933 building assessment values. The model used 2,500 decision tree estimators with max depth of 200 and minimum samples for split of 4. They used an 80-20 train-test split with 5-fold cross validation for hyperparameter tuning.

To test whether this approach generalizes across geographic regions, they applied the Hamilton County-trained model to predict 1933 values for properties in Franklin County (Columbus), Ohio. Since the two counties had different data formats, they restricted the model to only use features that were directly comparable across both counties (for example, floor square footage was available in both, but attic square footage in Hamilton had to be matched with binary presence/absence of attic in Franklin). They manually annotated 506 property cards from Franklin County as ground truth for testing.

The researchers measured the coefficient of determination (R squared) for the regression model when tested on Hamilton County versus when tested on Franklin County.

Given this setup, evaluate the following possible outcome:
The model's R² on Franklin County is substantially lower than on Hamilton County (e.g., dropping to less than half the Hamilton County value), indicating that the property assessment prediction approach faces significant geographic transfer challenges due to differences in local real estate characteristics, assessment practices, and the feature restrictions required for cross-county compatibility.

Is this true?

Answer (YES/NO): NO